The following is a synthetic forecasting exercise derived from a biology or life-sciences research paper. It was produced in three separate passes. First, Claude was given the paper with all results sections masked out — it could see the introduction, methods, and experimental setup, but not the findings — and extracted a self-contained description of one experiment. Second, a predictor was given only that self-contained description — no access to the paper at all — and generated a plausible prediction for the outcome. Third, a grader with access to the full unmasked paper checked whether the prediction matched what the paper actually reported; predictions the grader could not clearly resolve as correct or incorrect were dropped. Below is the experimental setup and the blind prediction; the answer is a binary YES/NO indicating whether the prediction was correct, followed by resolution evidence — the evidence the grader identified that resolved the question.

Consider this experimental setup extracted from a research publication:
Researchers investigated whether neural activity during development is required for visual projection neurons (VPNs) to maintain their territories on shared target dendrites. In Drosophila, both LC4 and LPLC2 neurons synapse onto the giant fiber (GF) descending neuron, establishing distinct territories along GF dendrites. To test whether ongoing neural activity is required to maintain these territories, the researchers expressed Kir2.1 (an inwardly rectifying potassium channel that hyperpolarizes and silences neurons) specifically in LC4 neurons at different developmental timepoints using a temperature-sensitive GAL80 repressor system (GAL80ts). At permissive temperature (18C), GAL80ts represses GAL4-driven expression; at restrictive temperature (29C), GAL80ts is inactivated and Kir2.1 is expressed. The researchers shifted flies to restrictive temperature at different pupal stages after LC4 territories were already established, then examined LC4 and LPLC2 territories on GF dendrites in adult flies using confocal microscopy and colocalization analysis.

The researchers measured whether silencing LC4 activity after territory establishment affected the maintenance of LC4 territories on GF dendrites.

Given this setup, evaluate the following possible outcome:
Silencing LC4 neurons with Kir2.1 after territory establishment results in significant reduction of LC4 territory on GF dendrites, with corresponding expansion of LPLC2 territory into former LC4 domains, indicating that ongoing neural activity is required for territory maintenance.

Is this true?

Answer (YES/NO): NO